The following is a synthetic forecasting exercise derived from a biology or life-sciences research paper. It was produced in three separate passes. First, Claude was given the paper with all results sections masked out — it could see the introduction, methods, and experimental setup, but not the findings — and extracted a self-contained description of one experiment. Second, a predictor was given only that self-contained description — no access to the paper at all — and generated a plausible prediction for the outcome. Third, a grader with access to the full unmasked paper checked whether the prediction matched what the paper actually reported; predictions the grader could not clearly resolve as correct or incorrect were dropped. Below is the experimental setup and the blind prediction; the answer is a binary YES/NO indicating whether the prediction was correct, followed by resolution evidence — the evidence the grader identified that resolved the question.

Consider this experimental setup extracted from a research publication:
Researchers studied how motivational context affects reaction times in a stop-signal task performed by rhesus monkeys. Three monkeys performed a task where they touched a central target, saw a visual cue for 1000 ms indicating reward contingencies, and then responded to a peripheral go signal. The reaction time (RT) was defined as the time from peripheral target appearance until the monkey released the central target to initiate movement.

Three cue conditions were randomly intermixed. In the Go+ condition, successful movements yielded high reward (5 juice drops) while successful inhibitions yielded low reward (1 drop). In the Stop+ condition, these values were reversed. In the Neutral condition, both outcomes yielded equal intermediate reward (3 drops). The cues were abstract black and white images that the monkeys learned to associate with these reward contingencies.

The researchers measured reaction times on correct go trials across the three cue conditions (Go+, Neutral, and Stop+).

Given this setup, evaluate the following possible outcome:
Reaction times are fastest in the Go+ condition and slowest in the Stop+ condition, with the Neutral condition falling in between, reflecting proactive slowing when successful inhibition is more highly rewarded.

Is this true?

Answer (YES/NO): YES